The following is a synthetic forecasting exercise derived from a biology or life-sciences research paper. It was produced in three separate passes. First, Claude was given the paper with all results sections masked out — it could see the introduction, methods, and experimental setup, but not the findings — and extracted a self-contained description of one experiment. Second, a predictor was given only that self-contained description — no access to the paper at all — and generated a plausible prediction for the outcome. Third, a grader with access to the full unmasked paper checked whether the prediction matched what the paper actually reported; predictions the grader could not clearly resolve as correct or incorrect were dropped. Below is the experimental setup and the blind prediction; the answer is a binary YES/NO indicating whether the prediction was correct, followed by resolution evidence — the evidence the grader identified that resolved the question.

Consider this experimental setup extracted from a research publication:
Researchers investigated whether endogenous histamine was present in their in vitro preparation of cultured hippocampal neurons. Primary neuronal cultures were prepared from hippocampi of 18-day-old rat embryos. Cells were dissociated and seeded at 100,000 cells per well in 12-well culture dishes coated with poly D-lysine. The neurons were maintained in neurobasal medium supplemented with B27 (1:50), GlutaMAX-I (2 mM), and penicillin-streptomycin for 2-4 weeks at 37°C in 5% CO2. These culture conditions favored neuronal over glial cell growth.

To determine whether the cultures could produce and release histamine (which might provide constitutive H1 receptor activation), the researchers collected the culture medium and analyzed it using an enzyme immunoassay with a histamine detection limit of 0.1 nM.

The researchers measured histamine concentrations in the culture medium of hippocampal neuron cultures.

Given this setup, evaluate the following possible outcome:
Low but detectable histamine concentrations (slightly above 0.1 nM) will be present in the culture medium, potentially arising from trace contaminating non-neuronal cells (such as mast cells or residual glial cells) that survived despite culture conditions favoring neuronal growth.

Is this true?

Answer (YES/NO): NO